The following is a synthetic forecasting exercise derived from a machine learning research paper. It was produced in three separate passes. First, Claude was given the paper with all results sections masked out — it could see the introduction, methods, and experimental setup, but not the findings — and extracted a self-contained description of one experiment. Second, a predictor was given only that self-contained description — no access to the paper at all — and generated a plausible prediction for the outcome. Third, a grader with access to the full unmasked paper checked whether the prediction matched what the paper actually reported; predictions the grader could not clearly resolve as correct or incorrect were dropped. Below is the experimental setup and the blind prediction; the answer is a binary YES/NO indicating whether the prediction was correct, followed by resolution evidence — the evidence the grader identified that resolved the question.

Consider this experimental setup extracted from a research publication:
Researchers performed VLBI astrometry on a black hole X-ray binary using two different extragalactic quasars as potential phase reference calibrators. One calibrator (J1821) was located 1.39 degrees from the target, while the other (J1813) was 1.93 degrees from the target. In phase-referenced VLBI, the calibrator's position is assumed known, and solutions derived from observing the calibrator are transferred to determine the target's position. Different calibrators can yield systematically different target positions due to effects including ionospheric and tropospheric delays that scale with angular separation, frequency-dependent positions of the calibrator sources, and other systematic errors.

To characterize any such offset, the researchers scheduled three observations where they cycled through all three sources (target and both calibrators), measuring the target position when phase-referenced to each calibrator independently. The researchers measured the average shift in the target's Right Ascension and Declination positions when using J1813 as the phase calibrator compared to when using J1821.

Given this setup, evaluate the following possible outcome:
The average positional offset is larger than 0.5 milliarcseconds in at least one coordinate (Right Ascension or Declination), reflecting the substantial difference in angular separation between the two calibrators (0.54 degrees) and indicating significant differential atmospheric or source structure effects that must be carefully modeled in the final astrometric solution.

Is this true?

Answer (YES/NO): NO